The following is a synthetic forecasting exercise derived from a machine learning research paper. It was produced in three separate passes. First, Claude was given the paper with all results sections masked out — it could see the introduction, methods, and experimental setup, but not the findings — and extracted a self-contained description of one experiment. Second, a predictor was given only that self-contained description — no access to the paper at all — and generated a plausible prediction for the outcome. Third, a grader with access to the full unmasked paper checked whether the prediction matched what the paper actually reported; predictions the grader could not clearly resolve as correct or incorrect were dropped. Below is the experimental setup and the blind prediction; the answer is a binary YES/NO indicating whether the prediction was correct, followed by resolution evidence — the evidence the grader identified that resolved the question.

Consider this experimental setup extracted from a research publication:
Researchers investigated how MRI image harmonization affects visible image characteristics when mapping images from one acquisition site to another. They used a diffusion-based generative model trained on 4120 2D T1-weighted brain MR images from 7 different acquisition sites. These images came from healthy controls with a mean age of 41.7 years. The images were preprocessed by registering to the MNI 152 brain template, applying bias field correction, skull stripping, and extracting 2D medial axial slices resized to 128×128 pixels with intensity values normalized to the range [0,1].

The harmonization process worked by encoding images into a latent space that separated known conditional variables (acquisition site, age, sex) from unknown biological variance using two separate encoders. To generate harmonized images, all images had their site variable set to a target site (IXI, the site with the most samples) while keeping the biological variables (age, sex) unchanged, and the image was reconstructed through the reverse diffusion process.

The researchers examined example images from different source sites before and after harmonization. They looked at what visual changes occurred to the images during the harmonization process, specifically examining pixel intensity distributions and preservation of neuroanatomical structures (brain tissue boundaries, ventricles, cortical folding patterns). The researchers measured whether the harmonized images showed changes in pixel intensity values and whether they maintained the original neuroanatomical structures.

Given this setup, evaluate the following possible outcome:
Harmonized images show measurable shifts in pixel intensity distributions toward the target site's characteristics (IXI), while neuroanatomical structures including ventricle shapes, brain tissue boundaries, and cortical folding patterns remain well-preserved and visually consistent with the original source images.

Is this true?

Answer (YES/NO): YES